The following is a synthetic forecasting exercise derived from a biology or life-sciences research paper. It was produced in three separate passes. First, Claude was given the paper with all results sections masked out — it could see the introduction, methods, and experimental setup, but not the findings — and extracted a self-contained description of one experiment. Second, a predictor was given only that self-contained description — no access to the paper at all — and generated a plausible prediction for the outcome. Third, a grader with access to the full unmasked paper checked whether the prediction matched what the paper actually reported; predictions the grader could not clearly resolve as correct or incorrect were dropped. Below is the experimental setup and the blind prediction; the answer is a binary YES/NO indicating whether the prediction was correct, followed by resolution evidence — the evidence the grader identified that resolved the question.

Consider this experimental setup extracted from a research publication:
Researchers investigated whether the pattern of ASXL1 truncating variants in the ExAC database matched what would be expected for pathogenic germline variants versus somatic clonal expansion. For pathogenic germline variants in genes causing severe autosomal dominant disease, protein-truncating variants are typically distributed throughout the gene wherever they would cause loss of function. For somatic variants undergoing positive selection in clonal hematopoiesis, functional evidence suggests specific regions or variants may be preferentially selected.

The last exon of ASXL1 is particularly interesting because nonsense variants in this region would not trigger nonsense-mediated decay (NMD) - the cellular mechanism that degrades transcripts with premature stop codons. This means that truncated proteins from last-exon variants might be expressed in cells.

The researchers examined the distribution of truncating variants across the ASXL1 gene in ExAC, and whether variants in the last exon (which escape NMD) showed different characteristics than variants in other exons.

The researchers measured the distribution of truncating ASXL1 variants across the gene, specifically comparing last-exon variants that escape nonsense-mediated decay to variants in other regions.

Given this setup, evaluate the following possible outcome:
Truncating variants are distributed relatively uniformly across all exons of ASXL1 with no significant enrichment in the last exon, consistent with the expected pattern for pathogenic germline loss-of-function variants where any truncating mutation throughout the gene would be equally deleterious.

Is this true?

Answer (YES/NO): NO